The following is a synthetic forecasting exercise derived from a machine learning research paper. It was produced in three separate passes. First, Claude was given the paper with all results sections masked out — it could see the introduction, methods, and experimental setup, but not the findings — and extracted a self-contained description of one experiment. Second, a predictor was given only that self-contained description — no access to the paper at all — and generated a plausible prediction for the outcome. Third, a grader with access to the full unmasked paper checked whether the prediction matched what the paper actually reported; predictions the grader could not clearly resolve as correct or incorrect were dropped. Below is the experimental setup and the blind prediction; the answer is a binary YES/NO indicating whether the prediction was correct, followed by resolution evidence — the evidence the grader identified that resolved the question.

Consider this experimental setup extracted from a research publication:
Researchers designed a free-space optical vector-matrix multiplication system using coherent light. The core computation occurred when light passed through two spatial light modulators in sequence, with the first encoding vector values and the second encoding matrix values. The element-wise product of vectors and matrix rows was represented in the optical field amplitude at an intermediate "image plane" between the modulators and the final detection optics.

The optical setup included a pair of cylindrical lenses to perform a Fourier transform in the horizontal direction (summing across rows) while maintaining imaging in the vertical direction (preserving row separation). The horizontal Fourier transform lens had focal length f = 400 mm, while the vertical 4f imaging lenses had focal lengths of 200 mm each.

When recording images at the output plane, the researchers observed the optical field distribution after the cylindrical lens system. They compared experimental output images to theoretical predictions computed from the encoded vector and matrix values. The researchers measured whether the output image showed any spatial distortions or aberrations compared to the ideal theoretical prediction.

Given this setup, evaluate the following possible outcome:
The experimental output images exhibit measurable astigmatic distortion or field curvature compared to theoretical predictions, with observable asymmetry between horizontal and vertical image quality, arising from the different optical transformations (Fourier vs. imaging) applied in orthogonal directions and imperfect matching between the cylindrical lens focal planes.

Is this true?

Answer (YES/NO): NO